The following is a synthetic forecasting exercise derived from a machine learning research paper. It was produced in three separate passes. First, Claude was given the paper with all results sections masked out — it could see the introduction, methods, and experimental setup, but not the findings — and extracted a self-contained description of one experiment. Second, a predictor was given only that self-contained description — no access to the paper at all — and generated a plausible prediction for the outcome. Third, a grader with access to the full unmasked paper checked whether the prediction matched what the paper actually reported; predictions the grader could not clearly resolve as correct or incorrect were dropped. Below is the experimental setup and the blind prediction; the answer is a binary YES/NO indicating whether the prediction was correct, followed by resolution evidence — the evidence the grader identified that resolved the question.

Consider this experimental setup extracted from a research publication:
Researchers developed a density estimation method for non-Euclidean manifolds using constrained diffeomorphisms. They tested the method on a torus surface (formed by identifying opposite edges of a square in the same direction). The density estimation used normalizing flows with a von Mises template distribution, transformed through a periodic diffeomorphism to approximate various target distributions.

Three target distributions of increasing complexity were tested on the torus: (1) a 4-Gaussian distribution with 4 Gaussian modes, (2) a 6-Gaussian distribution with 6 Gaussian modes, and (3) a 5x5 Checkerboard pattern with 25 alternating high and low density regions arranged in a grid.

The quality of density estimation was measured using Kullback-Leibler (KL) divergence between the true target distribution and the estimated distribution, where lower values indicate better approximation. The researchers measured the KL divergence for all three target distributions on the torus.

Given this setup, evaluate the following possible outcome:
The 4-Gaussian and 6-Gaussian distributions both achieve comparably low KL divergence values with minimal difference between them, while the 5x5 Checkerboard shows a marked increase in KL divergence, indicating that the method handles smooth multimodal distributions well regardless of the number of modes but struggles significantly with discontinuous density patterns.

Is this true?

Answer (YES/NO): NO